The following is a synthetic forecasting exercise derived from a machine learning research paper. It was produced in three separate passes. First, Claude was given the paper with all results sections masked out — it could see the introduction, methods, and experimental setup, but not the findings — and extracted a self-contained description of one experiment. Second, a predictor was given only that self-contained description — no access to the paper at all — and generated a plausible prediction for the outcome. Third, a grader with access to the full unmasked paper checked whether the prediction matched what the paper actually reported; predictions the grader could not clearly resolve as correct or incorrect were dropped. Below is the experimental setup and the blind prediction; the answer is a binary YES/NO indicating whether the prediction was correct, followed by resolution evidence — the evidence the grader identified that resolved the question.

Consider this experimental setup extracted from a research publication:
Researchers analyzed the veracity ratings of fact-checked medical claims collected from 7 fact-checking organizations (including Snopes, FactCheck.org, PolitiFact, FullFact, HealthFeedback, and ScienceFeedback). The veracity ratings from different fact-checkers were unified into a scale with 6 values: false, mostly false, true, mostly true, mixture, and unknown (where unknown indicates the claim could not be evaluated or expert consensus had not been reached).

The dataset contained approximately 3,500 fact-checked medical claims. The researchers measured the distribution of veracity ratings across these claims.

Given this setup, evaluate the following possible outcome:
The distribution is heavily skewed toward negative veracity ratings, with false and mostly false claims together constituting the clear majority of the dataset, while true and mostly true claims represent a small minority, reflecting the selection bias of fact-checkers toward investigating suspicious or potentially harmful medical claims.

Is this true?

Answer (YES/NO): NO